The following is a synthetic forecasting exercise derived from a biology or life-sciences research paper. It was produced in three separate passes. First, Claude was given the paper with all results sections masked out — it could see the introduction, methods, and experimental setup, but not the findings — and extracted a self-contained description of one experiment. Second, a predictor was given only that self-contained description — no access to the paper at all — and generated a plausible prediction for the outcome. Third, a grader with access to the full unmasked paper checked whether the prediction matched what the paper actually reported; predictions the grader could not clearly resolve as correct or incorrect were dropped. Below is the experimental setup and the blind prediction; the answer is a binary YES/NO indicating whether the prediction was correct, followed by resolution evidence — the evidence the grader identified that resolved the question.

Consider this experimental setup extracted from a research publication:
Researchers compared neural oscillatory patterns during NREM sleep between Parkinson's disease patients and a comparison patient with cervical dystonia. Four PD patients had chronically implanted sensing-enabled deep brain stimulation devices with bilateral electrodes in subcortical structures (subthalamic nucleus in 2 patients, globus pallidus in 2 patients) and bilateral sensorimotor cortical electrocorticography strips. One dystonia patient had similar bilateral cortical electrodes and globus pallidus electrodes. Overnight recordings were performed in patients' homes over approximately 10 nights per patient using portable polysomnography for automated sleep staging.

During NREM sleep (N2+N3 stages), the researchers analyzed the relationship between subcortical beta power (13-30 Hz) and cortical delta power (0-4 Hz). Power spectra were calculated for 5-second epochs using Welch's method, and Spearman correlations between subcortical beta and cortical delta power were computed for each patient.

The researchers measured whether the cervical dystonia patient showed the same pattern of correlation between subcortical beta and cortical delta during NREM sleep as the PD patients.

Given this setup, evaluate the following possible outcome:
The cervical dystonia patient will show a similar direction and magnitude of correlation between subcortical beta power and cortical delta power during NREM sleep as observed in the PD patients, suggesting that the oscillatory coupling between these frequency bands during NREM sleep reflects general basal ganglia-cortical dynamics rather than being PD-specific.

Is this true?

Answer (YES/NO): NO